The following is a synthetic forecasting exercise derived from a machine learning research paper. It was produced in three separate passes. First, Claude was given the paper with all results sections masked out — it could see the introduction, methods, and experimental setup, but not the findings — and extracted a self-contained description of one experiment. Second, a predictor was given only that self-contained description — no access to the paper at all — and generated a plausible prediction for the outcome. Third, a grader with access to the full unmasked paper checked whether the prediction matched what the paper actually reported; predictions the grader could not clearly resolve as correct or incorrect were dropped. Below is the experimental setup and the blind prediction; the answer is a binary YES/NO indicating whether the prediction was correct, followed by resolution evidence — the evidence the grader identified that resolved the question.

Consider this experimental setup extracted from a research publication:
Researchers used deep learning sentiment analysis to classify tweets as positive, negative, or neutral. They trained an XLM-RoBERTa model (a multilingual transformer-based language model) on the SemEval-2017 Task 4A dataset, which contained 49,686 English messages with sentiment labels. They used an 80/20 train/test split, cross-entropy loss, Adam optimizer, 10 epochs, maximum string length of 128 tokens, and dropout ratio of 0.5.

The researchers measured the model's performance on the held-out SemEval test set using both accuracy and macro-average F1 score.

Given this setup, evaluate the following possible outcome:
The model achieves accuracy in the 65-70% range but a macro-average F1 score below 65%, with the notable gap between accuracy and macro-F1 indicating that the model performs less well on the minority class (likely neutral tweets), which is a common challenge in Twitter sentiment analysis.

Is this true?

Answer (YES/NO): NO